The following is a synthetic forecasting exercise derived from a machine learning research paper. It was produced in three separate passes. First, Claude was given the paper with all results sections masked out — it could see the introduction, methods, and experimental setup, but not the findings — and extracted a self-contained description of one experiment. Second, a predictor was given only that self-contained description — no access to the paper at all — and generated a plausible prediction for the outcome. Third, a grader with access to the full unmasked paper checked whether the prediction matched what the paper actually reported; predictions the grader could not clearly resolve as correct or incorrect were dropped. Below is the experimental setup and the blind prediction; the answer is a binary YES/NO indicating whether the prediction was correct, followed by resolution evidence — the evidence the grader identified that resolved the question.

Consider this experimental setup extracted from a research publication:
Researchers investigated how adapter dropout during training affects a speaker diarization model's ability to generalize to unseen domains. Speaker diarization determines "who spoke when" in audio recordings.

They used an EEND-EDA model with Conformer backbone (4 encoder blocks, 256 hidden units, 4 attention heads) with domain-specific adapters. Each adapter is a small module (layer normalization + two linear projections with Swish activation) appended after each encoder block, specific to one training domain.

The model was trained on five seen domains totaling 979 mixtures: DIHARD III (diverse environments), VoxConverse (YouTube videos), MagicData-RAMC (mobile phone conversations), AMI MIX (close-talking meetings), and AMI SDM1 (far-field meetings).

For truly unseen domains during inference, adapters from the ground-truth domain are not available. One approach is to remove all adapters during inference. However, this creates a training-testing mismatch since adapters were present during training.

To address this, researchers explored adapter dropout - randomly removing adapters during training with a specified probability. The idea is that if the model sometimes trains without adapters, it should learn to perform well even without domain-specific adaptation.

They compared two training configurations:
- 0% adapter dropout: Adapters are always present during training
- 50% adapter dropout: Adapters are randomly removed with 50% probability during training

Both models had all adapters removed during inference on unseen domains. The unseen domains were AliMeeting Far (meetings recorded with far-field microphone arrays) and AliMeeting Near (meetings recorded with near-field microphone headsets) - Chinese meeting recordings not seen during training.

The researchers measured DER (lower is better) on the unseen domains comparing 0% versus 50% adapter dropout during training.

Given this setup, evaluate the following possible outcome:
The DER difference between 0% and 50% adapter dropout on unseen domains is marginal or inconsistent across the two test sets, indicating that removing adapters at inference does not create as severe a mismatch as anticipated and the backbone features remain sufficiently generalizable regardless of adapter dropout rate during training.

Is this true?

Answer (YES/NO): NO